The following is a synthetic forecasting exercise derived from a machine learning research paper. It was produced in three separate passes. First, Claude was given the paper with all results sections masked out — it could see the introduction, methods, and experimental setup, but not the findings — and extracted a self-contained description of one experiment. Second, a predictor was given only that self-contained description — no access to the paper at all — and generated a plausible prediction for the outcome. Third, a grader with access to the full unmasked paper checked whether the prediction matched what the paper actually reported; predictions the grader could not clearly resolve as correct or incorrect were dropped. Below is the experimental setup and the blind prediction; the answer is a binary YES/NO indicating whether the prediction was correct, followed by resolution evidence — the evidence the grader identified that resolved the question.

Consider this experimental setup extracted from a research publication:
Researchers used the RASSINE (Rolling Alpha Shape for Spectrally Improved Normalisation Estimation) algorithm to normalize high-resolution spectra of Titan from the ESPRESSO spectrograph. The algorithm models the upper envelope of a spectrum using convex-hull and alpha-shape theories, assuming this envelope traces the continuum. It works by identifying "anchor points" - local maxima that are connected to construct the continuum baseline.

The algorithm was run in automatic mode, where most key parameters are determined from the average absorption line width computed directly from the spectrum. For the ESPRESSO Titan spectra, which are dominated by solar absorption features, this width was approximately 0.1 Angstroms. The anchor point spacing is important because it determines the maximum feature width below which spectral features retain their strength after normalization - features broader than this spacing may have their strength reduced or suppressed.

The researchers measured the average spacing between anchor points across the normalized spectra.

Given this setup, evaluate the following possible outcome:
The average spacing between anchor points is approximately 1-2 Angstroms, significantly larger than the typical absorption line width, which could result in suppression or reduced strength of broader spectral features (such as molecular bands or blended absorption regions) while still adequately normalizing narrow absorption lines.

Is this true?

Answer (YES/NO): NO